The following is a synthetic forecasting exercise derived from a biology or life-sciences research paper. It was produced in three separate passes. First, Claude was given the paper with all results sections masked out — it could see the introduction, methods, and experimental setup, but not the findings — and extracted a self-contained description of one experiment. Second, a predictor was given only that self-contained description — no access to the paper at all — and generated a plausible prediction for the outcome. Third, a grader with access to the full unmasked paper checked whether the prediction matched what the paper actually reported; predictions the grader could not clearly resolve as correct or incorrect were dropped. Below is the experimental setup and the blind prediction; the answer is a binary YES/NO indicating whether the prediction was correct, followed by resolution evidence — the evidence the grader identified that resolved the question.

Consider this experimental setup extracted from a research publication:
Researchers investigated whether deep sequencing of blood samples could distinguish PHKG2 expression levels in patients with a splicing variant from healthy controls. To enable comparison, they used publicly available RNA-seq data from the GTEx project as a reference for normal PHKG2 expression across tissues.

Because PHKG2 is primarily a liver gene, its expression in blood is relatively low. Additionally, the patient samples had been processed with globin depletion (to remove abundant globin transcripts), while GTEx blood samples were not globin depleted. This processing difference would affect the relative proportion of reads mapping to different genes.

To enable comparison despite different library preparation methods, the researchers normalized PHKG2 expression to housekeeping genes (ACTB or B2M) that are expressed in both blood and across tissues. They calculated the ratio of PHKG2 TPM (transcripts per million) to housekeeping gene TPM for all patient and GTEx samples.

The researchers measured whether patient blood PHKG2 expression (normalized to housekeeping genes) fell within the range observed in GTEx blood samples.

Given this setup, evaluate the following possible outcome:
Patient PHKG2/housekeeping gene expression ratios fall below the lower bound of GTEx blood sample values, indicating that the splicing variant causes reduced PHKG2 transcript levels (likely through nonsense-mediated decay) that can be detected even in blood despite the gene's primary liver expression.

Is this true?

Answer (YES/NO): NO